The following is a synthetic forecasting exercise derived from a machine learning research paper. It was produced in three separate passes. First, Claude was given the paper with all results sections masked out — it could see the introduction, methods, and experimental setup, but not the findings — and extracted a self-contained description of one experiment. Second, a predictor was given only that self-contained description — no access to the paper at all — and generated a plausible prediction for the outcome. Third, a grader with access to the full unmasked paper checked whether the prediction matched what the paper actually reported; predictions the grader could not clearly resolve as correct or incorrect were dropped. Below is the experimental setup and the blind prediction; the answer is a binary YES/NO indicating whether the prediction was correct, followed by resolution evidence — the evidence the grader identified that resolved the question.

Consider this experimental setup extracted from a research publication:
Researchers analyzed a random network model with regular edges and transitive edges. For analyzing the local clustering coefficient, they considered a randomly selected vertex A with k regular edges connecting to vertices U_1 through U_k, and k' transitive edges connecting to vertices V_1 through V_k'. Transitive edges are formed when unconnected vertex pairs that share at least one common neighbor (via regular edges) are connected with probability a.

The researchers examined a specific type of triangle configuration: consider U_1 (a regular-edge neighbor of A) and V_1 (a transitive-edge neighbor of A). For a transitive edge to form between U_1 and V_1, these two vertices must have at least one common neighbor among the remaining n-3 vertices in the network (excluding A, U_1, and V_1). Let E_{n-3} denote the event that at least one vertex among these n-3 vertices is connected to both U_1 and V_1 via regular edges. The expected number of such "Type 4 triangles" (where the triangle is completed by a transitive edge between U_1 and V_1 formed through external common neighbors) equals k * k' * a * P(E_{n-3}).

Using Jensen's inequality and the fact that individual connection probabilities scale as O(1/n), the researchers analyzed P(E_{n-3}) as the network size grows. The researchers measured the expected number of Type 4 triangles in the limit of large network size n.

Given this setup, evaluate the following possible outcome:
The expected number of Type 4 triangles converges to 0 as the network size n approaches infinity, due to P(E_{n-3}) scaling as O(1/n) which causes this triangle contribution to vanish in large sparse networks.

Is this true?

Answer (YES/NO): YES